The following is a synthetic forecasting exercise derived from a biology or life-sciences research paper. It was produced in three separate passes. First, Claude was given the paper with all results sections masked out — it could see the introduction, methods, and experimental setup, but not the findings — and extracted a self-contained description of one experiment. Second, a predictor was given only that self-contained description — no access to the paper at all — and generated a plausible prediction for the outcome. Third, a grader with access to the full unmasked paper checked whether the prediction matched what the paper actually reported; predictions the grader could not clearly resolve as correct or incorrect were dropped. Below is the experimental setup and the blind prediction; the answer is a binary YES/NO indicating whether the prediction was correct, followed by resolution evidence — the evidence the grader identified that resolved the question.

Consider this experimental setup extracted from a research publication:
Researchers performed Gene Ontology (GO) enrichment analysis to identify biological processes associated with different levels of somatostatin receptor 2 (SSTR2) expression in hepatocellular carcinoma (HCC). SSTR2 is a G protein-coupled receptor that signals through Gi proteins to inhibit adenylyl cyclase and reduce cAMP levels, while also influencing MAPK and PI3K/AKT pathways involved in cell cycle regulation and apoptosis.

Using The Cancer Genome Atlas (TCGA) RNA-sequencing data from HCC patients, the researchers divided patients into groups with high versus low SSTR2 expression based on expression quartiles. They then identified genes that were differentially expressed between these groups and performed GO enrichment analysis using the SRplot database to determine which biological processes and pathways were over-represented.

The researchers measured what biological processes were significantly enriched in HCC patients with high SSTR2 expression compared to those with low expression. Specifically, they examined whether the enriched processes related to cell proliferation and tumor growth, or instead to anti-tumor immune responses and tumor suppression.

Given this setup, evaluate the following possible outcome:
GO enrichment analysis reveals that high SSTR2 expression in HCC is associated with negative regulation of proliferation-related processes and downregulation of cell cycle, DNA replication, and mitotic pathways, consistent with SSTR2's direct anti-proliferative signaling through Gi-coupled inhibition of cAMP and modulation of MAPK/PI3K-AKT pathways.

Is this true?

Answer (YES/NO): NO